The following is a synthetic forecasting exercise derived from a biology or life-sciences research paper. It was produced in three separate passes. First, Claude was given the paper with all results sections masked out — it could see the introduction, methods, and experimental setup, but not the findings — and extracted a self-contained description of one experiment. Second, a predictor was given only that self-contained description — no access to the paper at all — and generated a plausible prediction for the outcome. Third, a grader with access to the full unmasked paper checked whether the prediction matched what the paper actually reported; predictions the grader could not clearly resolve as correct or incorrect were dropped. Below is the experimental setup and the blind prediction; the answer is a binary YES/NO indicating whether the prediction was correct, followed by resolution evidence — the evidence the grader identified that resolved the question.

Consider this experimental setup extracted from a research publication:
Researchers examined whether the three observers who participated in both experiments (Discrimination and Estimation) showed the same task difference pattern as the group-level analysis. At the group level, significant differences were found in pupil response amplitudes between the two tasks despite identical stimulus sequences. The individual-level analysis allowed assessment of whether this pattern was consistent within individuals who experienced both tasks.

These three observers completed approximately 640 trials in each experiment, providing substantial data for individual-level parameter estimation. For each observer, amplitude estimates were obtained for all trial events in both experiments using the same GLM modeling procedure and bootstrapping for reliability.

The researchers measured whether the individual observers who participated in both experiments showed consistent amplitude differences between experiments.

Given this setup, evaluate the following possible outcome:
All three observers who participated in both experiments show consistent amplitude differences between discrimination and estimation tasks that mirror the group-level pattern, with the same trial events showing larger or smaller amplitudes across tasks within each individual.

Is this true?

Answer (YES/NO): NO